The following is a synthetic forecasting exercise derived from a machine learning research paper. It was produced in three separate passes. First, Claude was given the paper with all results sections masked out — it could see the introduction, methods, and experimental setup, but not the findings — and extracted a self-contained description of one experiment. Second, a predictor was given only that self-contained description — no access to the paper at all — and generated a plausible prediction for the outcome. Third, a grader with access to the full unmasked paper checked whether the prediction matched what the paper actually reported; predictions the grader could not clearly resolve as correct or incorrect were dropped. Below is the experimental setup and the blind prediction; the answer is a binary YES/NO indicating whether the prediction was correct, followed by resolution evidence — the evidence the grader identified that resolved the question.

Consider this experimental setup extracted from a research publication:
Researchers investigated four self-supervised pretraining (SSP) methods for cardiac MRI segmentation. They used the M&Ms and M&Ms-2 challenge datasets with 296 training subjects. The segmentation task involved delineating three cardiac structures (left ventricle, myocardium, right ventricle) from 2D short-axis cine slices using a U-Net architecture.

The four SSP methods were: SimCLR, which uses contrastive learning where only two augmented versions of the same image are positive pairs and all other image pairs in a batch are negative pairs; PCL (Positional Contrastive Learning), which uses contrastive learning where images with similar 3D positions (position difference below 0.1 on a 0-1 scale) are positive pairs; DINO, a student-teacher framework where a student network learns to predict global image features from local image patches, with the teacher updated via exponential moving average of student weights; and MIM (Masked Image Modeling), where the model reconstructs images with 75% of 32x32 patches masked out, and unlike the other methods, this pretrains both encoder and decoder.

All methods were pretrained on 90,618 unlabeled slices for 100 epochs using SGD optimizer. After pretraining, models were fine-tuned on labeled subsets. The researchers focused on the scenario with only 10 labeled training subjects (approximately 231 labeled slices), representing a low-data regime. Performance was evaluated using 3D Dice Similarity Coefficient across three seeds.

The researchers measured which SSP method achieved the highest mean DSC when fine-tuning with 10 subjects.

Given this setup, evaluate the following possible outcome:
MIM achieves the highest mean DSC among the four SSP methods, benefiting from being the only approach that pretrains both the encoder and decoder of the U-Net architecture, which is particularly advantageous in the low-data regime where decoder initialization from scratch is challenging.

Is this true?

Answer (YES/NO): YES